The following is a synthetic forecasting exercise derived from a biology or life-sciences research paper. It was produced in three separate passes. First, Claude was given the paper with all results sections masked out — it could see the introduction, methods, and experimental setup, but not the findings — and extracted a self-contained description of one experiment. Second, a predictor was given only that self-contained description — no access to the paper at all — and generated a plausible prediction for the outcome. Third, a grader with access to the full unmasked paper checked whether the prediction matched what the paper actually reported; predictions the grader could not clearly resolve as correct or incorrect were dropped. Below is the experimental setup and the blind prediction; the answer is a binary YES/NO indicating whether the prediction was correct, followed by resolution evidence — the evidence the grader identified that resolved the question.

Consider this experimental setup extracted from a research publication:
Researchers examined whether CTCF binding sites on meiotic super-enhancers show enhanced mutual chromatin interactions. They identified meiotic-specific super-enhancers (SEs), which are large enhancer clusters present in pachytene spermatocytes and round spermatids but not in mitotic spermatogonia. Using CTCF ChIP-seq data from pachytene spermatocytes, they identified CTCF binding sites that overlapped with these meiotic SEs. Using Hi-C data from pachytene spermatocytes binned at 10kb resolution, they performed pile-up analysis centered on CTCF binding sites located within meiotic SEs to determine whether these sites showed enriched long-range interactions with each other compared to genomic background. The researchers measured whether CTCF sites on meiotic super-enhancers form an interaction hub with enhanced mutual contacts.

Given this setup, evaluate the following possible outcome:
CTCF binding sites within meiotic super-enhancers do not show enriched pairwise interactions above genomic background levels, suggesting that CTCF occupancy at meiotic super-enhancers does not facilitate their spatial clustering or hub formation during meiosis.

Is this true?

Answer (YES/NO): NO